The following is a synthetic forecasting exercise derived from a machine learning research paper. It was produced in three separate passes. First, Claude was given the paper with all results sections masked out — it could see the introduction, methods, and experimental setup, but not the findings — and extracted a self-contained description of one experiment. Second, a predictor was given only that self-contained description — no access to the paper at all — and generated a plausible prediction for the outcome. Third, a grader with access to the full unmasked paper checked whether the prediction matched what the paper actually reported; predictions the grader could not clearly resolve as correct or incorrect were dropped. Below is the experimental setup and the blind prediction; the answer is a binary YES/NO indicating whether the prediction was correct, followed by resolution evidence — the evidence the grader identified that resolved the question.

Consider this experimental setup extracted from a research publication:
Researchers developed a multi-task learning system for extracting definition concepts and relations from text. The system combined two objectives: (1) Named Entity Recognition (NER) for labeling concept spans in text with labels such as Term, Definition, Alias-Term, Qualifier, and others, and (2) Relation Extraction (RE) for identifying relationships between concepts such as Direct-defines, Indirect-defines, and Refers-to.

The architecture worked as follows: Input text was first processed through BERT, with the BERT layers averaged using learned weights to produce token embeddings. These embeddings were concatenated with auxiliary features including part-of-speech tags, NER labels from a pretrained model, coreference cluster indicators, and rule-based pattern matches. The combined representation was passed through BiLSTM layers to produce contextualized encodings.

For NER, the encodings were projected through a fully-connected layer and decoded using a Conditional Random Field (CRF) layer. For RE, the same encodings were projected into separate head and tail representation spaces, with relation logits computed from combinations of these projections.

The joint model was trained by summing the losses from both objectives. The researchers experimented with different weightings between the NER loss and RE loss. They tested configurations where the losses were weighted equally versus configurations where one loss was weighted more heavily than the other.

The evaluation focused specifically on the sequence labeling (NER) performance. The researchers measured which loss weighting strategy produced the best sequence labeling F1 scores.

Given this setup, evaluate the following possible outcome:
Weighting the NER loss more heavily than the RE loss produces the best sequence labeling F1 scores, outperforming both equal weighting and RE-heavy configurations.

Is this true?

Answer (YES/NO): NO